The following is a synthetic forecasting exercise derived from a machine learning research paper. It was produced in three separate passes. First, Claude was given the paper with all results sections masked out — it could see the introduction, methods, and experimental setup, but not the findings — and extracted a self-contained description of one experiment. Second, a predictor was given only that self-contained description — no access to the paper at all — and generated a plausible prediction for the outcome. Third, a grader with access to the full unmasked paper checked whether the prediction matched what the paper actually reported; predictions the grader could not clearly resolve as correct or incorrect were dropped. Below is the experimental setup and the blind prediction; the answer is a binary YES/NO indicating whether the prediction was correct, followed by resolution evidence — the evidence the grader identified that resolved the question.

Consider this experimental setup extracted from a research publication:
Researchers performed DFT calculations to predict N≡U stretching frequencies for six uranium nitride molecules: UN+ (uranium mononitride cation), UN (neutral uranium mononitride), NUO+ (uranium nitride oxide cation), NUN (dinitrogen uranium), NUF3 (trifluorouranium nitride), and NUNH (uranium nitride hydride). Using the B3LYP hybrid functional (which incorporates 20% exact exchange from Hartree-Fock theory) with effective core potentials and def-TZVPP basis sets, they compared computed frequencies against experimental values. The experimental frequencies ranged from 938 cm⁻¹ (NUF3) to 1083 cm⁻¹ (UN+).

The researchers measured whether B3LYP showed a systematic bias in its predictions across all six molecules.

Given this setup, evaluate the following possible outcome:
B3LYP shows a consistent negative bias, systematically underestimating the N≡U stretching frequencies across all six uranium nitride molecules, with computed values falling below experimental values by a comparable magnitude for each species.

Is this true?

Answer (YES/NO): NO